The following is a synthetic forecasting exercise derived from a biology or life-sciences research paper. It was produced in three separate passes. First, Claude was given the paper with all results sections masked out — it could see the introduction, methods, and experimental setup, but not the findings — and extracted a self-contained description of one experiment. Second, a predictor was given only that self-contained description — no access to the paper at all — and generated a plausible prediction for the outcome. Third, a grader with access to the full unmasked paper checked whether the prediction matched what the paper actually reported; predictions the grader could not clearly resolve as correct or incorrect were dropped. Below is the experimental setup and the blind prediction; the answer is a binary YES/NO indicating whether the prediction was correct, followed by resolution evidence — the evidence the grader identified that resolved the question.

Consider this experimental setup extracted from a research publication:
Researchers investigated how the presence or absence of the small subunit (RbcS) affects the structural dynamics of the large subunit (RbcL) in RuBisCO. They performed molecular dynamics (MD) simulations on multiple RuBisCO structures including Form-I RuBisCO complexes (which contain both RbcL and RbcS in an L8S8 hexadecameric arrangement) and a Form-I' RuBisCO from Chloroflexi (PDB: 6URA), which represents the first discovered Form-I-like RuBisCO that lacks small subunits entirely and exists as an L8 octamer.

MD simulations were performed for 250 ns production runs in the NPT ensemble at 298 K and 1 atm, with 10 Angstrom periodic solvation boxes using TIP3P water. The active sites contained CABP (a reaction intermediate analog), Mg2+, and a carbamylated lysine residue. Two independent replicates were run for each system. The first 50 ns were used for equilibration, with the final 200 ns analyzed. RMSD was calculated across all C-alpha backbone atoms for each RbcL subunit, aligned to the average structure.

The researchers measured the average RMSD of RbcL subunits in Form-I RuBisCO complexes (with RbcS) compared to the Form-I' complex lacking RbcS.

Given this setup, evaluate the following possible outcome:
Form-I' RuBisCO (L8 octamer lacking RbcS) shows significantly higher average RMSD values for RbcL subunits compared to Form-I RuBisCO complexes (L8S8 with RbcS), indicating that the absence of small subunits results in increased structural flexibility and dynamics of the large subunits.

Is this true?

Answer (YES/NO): NO